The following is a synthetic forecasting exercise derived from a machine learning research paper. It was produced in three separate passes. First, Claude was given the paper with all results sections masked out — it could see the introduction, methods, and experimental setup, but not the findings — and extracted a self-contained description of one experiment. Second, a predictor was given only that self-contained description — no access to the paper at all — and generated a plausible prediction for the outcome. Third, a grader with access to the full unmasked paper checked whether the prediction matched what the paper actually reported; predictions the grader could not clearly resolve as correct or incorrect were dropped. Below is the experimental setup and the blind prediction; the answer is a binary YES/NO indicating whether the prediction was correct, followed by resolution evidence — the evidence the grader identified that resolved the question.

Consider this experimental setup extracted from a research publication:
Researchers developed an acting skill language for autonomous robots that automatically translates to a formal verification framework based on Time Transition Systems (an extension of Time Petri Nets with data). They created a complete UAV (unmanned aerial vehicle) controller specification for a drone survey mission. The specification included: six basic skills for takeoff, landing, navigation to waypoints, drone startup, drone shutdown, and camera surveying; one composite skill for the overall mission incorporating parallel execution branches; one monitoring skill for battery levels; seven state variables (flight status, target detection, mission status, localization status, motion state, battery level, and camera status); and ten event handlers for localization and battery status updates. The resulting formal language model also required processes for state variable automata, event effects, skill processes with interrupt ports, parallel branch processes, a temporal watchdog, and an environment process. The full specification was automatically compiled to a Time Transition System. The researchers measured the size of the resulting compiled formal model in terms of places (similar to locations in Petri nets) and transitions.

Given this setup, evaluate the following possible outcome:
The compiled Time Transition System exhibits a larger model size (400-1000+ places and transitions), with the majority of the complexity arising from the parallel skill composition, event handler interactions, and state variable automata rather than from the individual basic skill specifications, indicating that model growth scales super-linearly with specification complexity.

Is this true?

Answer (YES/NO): NO